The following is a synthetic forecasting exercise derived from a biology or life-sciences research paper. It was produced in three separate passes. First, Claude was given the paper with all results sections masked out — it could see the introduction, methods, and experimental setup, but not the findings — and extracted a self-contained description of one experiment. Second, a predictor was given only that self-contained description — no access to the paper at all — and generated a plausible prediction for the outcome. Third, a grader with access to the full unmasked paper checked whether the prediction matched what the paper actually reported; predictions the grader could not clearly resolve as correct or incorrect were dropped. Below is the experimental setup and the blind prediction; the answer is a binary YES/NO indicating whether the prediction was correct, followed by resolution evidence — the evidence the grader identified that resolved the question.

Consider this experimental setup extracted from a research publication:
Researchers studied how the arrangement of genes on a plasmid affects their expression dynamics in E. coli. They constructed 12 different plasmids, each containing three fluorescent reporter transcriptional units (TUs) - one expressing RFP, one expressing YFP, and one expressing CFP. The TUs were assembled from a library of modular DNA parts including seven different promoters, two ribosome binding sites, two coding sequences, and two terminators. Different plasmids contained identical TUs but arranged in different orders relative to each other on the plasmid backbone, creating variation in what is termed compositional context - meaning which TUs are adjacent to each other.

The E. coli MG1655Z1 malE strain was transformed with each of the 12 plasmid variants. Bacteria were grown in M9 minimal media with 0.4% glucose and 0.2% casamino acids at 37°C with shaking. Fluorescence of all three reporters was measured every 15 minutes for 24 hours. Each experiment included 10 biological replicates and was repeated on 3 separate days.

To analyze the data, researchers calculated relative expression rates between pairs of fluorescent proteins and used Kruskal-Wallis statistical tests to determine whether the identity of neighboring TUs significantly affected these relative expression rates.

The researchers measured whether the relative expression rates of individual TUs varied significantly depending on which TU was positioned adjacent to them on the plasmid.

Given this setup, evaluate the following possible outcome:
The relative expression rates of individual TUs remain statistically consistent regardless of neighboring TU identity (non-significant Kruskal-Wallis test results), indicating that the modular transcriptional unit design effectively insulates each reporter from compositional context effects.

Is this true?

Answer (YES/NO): NO